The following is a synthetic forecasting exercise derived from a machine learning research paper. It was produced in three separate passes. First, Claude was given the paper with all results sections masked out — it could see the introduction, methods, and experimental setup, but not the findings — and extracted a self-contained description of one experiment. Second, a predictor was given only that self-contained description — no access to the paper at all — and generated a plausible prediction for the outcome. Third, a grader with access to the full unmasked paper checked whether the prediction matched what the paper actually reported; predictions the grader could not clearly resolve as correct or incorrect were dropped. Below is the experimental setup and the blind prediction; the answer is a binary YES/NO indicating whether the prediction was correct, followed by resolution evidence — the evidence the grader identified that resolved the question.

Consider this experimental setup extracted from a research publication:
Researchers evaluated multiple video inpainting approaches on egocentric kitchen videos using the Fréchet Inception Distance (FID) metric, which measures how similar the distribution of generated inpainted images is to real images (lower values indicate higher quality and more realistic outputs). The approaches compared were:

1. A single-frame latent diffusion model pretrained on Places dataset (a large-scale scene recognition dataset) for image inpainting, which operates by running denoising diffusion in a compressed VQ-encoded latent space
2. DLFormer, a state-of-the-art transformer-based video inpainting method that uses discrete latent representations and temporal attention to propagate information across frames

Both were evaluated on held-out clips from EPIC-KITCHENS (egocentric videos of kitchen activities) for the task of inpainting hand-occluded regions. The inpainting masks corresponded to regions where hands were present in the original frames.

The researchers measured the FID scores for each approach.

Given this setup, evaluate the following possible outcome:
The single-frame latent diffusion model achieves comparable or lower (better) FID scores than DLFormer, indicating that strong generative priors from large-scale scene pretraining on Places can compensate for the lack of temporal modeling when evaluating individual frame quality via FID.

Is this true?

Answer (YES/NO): YES